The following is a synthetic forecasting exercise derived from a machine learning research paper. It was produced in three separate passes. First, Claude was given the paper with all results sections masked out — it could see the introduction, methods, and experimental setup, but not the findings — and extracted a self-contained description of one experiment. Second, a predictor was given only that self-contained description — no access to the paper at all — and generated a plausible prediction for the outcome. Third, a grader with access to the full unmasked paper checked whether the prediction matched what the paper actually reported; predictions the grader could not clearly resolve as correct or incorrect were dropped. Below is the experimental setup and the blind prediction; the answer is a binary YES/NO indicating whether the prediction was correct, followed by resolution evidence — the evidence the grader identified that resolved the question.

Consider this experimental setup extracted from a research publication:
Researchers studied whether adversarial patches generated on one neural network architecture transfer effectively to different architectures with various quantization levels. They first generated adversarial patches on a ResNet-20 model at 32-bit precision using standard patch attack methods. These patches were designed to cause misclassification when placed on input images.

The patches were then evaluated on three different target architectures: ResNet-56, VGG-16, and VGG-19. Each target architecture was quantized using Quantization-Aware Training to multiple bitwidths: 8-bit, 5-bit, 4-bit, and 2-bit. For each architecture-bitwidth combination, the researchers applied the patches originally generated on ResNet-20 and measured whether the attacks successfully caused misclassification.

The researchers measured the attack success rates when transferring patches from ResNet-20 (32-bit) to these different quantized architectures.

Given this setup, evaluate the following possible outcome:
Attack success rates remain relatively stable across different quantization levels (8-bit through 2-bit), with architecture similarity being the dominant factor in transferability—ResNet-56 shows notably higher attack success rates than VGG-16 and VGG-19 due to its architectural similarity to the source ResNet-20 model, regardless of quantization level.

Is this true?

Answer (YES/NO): NO